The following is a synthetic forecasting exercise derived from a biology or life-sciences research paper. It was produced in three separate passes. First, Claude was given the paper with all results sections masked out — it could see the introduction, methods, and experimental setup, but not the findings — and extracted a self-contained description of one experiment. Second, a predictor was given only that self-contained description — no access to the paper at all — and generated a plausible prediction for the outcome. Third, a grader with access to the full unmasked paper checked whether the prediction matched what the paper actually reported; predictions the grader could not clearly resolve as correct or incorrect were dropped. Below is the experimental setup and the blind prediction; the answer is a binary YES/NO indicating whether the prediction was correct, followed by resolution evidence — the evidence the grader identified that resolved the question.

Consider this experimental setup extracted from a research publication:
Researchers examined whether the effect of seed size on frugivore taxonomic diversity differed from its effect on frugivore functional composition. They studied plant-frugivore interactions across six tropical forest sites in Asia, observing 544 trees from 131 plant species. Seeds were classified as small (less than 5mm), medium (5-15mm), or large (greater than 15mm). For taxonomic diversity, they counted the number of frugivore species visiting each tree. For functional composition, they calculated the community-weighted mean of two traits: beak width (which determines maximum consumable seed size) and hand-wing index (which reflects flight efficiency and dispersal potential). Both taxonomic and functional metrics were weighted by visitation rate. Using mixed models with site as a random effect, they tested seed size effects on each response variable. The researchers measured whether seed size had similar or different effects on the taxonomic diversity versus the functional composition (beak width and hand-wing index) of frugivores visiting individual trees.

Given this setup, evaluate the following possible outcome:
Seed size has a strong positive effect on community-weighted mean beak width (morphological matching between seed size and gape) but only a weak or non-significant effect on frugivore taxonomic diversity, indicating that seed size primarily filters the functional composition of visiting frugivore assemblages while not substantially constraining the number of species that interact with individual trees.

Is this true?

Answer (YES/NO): NO